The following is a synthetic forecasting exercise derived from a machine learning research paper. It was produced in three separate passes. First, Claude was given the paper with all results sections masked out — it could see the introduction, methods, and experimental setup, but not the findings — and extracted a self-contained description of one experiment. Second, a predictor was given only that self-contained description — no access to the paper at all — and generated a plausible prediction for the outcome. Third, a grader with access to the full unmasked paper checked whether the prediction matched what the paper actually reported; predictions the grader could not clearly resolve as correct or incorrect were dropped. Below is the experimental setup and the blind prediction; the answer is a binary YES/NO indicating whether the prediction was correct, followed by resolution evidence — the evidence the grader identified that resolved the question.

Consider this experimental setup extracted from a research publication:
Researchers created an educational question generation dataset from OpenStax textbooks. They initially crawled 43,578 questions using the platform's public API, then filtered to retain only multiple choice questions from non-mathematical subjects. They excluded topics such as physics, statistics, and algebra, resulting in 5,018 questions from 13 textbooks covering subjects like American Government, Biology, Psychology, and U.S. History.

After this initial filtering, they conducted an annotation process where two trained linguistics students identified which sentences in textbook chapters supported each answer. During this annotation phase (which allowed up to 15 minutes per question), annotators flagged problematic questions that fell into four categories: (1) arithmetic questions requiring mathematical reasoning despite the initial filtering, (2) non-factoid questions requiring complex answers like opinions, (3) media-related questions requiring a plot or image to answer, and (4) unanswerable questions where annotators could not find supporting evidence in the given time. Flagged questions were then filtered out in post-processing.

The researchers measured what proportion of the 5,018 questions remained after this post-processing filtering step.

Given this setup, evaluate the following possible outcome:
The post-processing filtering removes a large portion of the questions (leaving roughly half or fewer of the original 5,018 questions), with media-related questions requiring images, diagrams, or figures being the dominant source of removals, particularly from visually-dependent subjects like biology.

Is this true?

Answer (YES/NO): NO